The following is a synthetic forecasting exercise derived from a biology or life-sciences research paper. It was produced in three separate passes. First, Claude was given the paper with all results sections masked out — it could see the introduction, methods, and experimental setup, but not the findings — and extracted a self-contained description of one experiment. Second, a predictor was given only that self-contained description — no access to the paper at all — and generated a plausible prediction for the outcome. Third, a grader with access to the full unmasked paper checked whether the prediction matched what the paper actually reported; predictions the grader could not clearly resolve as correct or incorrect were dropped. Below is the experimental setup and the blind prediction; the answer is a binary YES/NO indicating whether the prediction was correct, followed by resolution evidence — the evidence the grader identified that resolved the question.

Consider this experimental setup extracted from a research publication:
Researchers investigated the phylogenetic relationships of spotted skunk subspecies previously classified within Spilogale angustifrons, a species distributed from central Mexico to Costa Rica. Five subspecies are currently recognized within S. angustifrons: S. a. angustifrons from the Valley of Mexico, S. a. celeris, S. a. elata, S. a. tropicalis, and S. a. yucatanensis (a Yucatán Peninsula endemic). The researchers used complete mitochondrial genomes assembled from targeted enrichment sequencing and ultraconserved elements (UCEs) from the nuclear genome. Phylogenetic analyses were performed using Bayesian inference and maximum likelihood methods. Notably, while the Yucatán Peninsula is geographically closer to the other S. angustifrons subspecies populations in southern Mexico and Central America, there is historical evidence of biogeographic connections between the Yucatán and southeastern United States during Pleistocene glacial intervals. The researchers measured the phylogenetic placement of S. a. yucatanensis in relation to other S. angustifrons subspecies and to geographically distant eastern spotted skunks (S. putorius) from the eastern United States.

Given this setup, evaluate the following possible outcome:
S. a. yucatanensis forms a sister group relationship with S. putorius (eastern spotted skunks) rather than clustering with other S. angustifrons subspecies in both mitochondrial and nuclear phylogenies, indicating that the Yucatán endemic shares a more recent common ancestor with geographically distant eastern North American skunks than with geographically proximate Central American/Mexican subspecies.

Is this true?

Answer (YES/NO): YES